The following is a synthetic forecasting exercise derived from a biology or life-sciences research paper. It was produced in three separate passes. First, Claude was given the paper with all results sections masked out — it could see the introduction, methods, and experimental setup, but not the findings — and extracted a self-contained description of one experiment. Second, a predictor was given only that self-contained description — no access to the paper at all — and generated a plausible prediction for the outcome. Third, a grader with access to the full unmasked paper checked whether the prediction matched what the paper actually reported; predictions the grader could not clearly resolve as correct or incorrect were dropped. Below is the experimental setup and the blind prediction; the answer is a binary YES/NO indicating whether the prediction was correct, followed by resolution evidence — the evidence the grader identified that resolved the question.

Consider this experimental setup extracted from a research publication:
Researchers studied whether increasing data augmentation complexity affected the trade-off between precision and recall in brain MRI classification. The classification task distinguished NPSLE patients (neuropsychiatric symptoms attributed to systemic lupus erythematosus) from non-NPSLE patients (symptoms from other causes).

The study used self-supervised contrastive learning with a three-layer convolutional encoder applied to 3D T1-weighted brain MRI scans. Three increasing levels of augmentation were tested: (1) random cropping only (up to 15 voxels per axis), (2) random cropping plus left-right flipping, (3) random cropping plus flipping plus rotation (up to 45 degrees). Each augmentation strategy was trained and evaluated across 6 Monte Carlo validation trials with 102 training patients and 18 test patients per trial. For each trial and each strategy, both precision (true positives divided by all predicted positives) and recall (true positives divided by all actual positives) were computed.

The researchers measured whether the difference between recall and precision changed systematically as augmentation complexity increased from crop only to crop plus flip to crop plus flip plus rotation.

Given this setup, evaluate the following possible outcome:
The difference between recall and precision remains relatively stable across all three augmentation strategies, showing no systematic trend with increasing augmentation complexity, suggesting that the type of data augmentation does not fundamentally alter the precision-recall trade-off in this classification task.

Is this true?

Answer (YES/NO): YES